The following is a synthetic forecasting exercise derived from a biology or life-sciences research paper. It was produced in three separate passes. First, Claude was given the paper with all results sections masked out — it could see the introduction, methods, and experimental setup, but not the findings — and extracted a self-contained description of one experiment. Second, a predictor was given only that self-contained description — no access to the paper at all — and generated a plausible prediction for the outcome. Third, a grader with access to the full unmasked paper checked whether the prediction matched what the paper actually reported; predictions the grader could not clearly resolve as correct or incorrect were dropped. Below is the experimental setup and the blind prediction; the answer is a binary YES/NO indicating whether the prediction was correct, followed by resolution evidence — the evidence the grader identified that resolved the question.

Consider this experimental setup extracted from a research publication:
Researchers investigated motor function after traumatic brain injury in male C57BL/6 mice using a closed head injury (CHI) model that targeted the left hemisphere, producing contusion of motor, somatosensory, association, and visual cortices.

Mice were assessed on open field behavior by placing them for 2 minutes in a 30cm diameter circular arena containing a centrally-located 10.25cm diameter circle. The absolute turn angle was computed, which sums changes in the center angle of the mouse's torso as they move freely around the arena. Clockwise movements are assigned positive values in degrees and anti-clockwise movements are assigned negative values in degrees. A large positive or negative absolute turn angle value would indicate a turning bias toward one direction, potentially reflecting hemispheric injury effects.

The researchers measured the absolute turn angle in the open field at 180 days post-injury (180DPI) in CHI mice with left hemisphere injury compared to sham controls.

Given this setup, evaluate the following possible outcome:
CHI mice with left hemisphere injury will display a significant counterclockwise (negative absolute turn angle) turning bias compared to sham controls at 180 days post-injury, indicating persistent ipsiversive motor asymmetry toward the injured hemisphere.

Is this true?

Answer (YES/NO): YES